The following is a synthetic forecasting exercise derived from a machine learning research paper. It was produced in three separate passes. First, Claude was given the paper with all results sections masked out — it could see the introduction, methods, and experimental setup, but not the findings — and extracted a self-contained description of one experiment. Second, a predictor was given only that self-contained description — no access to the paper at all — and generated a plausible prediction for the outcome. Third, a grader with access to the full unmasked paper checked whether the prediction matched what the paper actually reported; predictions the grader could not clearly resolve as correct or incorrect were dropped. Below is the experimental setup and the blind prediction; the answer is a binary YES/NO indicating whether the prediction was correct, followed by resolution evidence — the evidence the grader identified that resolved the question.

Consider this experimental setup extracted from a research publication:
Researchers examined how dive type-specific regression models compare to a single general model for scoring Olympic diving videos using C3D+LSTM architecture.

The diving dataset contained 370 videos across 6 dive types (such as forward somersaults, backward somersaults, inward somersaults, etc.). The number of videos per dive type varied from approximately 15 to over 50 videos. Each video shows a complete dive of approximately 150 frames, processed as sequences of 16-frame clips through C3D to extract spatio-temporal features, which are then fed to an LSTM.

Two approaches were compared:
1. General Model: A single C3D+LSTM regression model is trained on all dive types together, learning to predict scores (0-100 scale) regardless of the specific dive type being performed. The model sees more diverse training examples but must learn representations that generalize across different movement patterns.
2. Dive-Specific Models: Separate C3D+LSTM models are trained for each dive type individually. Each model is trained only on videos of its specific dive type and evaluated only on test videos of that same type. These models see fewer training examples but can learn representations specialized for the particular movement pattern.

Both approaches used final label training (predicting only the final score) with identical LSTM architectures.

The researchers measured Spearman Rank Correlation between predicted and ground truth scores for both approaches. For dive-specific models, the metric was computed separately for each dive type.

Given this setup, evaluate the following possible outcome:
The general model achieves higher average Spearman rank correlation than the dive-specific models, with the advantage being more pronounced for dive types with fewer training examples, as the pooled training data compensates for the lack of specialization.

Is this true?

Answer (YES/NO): NO